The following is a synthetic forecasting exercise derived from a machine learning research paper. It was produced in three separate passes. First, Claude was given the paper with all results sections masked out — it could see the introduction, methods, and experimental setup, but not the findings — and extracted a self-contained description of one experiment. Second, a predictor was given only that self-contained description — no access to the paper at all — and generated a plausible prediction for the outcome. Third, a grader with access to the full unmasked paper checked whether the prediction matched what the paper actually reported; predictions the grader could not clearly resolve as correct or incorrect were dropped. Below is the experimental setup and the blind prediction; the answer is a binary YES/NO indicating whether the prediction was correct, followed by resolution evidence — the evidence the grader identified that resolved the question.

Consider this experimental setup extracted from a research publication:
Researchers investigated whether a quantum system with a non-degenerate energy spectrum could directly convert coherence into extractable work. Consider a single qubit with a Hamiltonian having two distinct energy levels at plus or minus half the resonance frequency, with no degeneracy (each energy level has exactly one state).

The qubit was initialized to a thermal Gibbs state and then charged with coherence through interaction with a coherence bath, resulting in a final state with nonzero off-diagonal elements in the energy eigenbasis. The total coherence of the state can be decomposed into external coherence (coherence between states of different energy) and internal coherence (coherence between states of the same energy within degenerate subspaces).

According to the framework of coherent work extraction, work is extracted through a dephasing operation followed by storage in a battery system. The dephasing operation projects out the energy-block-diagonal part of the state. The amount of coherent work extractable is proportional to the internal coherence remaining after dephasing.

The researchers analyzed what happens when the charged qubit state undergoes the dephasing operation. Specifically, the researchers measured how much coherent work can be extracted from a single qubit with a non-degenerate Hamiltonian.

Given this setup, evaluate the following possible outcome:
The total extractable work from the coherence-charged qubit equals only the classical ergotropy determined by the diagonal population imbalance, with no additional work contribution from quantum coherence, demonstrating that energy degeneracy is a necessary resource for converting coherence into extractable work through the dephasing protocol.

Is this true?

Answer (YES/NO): NO